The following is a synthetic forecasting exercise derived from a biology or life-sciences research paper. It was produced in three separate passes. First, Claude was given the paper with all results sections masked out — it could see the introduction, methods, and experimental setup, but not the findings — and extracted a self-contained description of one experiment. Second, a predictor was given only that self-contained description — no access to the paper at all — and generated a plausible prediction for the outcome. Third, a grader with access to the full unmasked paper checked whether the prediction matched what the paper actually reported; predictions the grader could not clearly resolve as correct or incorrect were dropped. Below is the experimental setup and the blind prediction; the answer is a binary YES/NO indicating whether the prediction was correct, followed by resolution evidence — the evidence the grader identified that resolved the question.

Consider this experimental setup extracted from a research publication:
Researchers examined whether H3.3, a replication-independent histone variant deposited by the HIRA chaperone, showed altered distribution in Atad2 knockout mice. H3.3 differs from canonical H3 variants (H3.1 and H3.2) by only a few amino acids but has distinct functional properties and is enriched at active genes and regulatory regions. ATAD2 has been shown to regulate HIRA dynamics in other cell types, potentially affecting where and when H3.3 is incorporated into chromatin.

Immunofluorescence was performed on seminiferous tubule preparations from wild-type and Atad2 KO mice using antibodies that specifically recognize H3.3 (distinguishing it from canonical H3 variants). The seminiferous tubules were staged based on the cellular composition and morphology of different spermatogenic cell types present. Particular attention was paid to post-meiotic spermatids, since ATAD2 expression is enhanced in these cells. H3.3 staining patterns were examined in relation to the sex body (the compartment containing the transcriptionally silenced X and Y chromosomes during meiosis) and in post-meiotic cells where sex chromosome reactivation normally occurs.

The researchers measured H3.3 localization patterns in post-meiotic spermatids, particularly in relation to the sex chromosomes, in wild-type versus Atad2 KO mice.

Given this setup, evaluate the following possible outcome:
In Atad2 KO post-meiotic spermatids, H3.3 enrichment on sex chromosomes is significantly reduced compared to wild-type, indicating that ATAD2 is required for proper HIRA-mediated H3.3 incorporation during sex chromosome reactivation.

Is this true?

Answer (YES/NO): NO